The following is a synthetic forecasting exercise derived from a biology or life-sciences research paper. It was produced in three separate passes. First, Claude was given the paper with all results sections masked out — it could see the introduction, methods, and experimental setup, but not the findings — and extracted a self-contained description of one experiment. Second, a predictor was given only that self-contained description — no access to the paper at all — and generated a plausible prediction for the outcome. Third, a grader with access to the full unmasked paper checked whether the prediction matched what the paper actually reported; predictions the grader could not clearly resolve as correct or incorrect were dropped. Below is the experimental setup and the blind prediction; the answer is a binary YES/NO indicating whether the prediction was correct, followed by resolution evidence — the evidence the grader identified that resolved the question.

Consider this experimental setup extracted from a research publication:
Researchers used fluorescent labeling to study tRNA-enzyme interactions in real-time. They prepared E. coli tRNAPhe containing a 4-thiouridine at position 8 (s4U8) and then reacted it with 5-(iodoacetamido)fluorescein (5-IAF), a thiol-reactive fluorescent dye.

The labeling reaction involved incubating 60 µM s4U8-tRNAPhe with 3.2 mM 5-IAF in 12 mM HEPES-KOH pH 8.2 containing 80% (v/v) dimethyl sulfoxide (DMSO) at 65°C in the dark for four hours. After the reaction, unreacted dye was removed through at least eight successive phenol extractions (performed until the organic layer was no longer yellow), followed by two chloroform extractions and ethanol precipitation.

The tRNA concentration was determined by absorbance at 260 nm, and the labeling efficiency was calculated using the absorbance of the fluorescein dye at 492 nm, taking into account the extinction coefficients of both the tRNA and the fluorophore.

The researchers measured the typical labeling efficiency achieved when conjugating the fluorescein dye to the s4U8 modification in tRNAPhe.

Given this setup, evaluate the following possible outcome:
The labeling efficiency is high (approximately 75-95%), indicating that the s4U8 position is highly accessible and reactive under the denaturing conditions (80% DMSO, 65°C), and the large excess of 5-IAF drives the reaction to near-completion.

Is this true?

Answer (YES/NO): NO